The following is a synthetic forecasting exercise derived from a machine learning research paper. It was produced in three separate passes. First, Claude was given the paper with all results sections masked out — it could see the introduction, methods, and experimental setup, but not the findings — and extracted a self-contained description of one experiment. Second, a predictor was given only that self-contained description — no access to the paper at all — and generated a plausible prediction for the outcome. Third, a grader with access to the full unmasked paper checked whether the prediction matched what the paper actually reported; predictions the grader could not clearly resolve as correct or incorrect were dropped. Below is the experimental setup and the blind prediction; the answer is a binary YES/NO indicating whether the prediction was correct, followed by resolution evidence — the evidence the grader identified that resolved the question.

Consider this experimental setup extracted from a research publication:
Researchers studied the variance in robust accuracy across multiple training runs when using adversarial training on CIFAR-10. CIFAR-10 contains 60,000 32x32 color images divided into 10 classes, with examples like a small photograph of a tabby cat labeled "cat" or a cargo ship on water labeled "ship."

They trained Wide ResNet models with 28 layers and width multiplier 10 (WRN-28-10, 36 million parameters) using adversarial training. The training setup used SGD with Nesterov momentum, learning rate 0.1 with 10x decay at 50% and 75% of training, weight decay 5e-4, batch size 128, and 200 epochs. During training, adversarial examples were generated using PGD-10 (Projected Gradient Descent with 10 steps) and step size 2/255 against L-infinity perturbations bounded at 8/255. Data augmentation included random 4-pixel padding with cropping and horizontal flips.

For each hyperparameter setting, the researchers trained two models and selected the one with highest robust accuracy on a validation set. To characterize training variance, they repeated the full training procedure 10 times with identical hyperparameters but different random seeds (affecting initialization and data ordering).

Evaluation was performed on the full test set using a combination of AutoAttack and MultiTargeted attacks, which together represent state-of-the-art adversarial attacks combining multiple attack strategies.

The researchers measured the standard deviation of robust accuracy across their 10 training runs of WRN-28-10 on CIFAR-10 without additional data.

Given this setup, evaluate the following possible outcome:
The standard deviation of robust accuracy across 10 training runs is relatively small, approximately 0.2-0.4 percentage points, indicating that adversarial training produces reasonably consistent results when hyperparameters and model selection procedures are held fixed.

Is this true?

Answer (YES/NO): YES